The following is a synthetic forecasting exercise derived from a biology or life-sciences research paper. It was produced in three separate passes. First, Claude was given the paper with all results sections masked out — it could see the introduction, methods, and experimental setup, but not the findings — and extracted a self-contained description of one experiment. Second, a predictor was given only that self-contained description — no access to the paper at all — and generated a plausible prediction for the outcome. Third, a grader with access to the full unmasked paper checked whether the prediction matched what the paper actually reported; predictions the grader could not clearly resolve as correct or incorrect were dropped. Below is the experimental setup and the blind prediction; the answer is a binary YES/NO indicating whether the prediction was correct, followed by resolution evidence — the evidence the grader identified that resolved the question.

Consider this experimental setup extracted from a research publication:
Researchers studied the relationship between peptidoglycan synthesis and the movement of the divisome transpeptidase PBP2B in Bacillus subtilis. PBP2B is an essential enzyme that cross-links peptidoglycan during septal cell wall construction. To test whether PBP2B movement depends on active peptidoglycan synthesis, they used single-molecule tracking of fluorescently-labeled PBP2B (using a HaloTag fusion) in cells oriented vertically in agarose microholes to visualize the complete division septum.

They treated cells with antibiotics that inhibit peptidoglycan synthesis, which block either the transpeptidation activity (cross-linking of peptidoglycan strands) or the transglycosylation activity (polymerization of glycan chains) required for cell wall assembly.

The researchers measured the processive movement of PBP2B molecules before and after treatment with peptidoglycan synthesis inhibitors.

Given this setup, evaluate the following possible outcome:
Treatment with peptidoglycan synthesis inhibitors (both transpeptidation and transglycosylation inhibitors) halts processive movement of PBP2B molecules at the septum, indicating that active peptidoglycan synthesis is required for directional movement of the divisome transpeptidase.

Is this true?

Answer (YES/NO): YES